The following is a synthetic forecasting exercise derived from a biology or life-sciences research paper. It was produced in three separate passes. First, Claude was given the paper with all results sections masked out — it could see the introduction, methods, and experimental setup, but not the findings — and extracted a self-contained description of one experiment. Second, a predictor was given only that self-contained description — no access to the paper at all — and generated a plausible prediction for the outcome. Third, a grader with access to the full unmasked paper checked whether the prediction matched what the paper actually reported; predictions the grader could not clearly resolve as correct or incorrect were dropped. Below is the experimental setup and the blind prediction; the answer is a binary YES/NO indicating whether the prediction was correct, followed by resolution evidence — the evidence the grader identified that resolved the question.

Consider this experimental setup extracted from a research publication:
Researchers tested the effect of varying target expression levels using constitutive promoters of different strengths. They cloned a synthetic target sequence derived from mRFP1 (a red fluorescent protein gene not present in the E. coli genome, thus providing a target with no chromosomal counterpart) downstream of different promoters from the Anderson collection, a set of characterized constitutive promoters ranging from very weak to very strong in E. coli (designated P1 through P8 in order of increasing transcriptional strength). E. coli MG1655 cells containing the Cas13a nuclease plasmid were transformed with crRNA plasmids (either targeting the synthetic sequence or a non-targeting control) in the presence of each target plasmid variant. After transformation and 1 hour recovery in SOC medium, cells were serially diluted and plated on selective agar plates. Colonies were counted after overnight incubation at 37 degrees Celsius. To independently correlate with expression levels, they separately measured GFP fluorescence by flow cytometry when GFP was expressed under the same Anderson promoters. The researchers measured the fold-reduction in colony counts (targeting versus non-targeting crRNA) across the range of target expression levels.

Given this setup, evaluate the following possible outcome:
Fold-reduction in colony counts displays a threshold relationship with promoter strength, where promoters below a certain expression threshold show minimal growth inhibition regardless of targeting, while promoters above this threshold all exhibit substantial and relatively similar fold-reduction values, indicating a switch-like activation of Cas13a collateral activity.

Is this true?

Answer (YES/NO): YES